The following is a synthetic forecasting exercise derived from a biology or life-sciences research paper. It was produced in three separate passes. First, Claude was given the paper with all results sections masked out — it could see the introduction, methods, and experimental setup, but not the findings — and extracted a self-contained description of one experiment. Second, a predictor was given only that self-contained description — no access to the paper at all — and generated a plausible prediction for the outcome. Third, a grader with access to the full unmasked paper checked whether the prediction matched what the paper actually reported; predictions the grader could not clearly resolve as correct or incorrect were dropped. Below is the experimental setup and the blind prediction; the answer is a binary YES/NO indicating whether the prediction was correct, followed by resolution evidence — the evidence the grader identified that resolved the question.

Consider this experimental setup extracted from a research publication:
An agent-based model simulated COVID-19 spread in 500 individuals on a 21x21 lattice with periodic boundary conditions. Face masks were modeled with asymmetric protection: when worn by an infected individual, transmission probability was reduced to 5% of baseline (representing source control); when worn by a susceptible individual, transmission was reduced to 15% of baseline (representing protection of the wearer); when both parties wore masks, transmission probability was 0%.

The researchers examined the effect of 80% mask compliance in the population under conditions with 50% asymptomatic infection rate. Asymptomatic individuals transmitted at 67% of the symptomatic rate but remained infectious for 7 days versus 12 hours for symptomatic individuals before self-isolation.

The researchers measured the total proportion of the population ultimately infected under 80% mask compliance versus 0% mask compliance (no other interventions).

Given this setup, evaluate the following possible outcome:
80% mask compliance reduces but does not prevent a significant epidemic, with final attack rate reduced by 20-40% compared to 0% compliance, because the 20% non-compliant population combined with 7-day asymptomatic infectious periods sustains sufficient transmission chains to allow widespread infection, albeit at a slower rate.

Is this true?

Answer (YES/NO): NO